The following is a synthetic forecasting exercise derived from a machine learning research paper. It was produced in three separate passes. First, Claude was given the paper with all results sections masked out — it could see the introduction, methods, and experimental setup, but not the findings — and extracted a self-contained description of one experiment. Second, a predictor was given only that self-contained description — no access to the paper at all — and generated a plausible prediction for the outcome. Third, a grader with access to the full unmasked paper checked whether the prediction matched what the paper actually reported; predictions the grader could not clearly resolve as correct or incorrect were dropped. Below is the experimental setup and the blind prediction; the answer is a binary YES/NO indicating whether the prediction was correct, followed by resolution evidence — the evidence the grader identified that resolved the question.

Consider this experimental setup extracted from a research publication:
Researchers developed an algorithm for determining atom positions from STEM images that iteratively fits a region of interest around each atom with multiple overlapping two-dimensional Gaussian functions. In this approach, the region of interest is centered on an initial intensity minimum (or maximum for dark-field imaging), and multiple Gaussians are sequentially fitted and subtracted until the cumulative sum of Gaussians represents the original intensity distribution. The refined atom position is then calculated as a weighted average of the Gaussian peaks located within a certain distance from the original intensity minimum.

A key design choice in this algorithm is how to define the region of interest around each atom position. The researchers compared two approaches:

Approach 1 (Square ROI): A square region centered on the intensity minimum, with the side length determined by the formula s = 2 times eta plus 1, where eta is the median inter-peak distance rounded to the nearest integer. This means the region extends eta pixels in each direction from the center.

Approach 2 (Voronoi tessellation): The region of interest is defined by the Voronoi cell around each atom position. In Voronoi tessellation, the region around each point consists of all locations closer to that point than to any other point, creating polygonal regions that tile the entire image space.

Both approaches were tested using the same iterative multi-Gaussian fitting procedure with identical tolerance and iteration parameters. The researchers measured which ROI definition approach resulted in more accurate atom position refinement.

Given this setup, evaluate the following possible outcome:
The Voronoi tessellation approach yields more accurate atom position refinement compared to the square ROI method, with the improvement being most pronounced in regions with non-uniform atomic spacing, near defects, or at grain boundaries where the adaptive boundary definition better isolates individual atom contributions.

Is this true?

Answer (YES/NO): NO